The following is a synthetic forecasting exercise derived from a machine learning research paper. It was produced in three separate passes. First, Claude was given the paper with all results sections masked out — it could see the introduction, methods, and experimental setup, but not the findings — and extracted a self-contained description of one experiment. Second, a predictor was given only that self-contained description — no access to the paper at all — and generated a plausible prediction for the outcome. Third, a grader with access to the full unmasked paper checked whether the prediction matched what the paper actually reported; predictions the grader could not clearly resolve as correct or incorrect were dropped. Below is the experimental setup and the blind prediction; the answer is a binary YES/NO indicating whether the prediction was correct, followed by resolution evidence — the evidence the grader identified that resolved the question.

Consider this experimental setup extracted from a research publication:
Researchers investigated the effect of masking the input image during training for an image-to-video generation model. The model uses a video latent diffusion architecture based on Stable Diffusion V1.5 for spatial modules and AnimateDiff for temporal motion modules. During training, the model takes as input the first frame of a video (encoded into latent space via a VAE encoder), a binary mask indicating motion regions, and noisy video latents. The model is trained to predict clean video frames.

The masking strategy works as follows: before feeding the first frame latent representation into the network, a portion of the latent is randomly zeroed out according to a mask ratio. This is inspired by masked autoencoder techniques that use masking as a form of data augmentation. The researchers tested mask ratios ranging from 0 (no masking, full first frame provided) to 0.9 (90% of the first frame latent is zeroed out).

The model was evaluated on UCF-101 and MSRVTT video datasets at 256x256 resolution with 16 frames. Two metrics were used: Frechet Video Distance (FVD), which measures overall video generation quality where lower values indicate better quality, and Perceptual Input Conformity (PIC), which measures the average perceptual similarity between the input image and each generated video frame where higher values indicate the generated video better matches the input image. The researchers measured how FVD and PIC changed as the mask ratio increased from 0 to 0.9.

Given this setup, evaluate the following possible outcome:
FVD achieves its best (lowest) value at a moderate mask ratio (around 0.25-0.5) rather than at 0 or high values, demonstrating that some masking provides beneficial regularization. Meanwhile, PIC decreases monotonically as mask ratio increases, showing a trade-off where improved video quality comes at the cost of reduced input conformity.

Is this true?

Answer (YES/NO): NO